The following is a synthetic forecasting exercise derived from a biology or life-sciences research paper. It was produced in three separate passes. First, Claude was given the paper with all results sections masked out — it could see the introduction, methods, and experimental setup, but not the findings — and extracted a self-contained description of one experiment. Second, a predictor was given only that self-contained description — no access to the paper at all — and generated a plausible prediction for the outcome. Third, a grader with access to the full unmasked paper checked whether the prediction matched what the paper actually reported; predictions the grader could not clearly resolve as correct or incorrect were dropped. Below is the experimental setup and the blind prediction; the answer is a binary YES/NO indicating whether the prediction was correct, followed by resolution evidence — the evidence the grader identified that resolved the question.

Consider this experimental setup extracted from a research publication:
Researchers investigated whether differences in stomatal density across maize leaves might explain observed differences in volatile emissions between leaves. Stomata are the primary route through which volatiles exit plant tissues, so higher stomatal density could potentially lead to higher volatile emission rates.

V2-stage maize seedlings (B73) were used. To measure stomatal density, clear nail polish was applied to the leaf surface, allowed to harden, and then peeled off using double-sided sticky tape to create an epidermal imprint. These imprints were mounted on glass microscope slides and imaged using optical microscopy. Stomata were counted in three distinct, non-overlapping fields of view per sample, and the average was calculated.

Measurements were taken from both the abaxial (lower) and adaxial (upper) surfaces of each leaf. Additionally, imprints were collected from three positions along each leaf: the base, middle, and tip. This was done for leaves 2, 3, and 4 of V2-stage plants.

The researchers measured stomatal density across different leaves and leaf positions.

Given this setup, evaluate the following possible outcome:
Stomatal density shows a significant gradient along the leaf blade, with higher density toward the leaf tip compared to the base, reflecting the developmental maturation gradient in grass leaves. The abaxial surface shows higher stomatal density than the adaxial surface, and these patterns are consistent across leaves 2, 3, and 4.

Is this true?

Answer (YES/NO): NO